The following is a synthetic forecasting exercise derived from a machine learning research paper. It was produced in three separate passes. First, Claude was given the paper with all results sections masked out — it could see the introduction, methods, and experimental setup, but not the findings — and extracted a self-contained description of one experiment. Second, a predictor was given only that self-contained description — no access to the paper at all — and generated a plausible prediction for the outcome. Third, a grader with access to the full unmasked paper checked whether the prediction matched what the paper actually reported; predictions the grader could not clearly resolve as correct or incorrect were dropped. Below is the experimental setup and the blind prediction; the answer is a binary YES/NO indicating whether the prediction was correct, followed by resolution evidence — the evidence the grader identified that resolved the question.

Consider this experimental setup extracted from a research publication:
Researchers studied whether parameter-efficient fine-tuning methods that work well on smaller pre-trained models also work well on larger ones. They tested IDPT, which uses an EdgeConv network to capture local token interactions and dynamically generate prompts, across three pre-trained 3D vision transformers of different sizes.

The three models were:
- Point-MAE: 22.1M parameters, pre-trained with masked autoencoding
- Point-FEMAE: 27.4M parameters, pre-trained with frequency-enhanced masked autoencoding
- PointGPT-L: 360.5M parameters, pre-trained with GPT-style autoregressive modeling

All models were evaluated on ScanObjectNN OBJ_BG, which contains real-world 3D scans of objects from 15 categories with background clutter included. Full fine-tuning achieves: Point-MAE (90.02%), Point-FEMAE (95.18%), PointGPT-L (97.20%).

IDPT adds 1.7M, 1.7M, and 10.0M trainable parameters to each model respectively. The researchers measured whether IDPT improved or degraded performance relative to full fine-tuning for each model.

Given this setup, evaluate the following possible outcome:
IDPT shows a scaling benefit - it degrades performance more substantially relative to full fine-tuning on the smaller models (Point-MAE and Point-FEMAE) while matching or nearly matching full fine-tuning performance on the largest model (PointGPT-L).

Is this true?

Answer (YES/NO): NO